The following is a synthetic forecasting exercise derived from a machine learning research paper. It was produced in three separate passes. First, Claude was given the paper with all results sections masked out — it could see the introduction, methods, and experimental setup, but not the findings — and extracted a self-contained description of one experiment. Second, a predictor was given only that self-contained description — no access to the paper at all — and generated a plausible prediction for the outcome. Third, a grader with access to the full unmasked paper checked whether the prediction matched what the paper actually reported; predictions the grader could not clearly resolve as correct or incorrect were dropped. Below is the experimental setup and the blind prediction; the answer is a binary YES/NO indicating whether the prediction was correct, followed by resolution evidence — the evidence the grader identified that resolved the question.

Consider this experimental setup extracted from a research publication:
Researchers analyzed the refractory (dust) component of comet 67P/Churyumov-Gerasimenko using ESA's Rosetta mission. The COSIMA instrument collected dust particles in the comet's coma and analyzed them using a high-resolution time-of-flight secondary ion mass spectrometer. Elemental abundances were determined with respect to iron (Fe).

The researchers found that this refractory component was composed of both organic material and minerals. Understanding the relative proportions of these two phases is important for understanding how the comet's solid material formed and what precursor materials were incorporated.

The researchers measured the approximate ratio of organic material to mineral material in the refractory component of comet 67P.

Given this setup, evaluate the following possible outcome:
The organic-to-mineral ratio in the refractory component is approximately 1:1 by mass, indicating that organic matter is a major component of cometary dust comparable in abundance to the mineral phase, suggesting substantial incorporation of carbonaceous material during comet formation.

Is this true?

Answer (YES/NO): YES